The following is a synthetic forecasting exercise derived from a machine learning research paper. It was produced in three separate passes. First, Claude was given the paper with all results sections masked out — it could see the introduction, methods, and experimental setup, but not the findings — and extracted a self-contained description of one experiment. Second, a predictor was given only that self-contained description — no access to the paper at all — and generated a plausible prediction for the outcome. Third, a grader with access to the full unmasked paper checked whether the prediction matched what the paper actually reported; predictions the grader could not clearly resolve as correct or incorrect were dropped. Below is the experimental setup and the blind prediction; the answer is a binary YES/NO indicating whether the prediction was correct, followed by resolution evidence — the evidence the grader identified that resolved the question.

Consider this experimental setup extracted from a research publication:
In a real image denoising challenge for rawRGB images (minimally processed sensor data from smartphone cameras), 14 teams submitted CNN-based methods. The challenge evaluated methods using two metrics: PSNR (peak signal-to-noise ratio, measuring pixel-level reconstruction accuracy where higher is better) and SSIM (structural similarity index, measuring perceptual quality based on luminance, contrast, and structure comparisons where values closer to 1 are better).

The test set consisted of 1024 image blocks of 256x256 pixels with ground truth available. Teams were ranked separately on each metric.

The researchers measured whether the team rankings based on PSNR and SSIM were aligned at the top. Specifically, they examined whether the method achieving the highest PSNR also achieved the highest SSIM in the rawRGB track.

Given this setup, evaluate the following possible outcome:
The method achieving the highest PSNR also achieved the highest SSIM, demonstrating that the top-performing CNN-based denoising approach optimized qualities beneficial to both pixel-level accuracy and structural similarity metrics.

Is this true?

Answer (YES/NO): NO